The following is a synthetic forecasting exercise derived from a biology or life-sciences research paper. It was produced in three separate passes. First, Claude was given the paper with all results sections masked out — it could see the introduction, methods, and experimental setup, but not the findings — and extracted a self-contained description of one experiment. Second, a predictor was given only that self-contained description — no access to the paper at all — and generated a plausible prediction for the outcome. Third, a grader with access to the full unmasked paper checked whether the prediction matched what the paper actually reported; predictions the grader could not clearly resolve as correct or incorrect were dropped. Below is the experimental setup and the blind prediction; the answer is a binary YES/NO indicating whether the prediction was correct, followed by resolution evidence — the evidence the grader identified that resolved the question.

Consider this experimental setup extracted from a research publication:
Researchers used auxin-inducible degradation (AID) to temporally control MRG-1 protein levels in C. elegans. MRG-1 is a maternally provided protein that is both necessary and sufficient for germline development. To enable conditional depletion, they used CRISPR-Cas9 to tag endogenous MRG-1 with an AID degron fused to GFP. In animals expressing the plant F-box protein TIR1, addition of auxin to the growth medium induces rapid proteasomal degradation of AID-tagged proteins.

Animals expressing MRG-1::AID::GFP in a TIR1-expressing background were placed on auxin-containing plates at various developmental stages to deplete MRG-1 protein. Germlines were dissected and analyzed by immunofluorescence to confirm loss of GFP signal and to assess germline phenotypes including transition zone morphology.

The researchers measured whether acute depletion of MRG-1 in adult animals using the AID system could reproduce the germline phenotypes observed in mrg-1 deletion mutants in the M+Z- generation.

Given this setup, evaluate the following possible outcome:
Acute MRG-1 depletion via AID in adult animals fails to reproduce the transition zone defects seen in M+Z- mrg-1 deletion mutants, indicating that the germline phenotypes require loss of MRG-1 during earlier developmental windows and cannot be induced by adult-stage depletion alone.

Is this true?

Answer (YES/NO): YES